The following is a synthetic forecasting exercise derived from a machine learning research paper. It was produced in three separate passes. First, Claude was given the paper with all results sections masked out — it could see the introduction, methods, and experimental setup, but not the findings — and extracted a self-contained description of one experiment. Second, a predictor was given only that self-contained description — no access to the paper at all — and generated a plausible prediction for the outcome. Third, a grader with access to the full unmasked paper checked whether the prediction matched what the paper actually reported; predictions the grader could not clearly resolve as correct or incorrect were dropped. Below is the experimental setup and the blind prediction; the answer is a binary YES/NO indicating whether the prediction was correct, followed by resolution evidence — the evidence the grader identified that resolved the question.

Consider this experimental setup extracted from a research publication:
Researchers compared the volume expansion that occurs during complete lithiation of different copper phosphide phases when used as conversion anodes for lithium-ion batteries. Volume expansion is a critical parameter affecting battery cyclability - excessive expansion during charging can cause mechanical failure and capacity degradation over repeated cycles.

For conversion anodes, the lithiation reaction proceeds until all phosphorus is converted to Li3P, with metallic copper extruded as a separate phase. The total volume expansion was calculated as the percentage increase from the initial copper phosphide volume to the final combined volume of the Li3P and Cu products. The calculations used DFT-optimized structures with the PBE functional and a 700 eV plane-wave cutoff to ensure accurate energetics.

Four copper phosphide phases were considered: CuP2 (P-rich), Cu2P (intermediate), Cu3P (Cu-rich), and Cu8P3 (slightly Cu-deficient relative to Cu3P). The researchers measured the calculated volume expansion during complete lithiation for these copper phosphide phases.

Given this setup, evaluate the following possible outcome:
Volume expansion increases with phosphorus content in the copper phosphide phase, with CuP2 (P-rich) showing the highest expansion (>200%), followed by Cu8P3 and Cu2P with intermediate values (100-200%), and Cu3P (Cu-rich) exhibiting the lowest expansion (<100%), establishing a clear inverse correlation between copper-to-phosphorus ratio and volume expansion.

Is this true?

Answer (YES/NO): NO